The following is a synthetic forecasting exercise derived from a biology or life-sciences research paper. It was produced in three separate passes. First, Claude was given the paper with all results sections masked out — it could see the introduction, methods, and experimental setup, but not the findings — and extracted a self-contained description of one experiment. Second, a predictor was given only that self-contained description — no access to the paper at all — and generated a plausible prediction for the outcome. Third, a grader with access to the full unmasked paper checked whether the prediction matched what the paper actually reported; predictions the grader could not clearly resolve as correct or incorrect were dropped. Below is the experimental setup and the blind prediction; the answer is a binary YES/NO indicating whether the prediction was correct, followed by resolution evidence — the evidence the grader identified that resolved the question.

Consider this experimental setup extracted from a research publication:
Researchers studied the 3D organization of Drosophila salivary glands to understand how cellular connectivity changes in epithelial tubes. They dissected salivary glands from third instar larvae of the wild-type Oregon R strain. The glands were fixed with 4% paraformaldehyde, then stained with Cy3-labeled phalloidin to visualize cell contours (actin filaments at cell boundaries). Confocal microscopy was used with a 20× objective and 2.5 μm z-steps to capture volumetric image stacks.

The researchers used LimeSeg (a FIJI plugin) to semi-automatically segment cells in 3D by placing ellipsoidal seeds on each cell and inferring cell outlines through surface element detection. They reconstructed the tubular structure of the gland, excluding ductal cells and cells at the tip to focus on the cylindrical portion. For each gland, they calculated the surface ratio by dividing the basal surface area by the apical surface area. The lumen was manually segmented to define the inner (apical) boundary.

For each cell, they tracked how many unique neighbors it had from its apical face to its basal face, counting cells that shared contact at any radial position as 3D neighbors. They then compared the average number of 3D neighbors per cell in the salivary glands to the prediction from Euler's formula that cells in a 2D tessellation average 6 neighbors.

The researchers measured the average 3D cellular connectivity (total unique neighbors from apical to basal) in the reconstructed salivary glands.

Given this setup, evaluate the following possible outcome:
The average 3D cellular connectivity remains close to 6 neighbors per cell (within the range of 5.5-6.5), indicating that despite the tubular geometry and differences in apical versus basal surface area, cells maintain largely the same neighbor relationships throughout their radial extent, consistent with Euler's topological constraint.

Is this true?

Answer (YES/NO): NO